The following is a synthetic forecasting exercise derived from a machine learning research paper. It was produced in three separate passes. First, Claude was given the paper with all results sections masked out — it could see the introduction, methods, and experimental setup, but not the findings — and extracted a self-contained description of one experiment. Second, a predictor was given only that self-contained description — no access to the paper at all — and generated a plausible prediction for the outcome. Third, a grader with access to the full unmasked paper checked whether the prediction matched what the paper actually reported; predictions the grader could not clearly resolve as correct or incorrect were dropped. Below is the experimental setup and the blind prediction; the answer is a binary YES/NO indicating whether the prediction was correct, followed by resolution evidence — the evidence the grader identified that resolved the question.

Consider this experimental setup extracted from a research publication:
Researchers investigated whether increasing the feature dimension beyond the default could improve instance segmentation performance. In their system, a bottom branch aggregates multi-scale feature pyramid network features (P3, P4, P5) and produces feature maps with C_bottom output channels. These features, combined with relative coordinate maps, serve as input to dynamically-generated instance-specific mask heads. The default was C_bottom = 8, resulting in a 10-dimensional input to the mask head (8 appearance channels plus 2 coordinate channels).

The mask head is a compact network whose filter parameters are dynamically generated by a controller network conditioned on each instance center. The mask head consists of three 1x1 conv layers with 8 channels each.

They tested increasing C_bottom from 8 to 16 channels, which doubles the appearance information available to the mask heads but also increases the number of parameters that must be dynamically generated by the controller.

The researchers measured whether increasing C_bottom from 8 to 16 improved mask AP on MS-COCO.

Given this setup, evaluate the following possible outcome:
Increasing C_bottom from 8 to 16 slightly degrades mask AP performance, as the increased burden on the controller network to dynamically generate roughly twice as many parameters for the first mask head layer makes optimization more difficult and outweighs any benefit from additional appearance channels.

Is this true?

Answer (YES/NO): YES